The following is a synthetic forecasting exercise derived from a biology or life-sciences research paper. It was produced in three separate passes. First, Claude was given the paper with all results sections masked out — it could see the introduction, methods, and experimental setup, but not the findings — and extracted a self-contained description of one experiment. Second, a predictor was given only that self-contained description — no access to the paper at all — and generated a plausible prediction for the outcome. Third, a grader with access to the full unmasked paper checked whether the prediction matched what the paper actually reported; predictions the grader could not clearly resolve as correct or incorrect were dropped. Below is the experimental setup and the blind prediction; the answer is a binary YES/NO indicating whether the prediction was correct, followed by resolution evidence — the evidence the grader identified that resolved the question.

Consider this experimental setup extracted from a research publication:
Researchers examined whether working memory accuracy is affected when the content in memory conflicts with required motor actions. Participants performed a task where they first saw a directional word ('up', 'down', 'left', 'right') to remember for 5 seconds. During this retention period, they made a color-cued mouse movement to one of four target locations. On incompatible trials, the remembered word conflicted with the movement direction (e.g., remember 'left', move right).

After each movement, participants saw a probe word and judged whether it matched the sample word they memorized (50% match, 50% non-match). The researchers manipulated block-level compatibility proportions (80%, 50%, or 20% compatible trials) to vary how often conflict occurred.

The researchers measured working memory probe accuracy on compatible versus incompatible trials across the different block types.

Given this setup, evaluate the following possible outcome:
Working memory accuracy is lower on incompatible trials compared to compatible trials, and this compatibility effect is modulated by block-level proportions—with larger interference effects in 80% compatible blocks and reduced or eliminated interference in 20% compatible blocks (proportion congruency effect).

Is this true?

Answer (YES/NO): NO